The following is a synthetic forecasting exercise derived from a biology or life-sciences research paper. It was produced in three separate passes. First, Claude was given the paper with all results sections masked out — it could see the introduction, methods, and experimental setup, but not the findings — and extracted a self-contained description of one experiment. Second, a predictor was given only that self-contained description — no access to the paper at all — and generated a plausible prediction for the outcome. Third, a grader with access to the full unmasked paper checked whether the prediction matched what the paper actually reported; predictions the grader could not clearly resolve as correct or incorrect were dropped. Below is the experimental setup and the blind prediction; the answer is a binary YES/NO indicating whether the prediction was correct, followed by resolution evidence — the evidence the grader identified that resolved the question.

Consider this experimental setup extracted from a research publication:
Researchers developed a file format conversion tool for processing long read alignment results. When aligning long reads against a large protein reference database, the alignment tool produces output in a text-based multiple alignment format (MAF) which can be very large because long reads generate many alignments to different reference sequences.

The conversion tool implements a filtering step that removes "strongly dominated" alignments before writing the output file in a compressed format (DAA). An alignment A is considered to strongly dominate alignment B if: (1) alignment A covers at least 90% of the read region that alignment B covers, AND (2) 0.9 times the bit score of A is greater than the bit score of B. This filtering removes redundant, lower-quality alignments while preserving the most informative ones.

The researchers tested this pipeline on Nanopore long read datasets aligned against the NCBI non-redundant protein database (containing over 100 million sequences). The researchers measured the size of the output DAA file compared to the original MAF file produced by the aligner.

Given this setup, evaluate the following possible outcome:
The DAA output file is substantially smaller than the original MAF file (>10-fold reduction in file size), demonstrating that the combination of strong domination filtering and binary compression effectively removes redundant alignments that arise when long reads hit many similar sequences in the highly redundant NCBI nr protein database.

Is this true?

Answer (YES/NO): YES